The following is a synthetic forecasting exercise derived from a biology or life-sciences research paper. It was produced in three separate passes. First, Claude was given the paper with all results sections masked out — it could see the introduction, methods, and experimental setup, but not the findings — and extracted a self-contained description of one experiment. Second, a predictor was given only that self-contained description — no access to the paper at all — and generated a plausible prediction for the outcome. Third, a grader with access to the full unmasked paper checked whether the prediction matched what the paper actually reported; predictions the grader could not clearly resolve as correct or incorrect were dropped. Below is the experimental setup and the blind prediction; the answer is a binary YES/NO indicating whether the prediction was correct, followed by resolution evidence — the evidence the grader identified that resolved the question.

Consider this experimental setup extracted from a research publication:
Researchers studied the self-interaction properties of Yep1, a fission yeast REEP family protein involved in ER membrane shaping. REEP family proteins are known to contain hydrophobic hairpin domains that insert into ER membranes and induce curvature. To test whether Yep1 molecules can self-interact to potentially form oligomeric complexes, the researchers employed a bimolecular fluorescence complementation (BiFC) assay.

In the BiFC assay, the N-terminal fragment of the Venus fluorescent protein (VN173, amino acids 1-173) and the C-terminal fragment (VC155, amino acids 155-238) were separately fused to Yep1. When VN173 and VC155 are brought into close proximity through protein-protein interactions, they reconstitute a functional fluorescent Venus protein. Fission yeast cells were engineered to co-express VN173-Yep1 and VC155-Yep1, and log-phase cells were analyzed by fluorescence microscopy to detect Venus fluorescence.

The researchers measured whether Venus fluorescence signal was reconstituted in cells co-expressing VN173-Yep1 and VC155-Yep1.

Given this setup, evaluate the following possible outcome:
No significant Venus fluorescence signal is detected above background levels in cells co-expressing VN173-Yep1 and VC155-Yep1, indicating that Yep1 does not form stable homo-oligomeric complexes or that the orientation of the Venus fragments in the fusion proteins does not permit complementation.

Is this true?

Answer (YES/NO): NO